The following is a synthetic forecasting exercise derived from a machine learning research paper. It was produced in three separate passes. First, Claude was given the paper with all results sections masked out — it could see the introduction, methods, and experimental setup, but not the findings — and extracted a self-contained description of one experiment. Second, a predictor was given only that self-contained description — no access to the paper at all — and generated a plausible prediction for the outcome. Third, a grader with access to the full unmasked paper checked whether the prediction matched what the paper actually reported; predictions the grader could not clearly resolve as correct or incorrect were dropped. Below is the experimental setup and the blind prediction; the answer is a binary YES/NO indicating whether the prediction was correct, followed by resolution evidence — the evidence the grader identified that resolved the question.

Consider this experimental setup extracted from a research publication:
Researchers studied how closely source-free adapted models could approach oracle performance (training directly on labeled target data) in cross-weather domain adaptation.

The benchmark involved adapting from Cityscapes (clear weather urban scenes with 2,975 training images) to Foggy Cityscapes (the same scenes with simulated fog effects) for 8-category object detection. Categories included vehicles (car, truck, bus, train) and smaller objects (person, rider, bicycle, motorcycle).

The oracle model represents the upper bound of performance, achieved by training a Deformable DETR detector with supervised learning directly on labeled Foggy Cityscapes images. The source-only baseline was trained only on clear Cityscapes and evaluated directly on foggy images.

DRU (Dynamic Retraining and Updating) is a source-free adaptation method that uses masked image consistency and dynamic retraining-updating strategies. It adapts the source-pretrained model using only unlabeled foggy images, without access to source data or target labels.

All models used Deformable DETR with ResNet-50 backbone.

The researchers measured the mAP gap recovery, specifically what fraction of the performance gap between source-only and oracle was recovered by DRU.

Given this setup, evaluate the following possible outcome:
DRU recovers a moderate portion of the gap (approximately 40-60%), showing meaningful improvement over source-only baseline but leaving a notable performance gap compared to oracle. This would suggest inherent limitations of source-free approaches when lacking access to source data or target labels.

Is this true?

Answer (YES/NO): NO